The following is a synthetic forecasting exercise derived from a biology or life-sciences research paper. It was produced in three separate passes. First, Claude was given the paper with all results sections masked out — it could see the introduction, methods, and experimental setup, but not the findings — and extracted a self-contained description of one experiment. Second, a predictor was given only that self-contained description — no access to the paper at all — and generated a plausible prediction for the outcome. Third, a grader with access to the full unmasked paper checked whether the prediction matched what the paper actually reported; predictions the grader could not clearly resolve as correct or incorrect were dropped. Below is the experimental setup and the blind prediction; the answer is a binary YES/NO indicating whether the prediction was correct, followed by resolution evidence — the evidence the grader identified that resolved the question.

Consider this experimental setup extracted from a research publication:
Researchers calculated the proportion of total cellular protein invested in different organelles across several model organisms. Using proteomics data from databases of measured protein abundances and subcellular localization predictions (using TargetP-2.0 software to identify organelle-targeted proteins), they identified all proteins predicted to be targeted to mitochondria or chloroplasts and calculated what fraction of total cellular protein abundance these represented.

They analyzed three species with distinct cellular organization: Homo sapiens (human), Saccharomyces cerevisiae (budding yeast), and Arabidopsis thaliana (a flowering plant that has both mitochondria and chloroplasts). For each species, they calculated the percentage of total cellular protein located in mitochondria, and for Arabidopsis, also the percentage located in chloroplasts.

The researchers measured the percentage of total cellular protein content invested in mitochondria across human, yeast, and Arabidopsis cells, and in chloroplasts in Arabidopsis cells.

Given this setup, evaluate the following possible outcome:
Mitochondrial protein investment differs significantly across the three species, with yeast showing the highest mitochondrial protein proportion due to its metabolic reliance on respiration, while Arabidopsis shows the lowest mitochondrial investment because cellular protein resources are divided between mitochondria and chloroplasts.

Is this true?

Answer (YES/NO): NO